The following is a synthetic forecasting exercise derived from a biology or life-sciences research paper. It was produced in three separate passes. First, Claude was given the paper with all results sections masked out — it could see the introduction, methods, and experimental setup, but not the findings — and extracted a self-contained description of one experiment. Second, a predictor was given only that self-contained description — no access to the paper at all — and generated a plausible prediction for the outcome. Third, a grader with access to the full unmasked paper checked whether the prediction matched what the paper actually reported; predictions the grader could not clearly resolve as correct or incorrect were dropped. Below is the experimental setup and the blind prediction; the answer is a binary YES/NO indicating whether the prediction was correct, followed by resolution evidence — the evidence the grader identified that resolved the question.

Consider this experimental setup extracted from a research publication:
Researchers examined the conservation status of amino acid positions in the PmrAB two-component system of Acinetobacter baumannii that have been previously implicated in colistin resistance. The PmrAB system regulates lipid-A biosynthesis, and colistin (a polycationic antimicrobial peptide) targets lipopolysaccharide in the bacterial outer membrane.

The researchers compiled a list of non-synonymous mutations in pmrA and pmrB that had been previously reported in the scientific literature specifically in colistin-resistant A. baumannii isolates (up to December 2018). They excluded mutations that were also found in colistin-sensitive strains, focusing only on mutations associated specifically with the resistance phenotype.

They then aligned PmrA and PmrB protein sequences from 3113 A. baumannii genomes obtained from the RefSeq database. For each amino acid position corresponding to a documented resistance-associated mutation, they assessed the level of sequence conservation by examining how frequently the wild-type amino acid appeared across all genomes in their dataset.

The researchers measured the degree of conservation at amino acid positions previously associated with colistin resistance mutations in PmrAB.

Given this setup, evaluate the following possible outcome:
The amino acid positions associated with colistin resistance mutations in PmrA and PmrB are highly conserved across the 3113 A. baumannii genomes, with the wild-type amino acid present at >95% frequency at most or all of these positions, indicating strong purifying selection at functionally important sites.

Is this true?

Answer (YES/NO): NO